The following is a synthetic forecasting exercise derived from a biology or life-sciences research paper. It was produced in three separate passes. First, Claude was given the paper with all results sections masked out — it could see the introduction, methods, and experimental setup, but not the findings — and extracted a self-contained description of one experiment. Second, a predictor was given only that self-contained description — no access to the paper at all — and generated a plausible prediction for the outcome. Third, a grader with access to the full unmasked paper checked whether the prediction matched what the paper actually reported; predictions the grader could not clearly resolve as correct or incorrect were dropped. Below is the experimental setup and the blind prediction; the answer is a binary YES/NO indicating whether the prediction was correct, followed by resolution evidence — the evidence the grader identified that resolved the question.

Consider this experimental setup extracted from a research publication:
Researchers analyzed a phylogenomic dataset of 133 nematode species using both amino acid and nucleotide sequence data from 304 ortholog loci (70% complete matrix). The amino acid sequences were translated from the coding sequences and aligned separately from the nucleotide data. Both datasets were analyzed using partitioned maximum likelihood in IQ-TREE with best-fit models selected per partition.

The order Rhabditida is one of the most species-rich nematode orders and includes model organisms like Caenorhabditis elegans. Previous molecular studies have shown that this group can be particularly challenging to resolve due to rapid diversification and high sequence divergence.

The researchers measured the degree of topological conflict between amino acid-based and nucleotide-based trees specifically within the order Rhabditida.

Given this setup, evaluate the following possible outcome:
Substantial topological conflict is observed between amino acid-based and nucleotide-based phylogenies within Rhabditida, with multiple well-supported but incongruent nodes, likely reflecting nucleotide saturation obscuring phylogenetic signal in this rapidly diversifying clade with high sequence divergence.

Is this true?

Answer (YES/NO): NO